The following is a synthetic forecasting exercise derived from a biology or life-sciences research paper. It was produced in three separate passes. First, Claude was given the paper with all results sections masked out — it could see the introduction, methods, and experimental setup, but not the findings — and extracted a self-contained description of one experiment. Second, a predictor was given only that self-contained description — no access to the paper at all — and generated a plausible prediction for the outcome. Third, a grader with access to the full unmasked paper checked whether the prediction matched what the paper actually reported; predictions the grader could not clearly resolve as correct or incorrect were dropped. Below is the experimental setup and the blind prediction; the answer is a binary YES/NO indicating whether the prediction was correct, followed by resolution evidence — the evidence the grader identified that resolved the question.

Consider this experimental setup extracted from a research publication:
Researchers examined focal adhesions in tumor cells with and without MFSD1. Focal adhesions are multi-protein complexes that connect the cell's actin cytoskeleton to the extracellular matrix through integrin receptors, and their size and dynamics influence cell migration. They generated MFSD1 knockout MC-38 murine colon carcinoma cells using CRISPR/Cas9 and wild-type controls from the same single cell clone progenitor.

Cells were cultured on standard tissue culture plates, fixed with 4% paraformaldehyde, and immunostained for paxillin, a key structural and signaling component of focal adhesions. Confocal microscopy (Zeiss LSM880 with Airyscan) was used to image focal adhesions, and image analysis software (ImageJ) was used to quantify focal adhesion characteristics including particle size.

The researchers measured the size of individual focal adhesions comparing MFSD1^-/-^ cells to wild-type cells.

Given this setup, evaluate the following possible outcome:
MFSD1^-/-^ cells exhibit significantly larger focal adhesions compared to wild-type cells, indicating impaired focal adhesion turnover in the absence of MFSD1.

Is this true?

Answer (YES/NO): NO